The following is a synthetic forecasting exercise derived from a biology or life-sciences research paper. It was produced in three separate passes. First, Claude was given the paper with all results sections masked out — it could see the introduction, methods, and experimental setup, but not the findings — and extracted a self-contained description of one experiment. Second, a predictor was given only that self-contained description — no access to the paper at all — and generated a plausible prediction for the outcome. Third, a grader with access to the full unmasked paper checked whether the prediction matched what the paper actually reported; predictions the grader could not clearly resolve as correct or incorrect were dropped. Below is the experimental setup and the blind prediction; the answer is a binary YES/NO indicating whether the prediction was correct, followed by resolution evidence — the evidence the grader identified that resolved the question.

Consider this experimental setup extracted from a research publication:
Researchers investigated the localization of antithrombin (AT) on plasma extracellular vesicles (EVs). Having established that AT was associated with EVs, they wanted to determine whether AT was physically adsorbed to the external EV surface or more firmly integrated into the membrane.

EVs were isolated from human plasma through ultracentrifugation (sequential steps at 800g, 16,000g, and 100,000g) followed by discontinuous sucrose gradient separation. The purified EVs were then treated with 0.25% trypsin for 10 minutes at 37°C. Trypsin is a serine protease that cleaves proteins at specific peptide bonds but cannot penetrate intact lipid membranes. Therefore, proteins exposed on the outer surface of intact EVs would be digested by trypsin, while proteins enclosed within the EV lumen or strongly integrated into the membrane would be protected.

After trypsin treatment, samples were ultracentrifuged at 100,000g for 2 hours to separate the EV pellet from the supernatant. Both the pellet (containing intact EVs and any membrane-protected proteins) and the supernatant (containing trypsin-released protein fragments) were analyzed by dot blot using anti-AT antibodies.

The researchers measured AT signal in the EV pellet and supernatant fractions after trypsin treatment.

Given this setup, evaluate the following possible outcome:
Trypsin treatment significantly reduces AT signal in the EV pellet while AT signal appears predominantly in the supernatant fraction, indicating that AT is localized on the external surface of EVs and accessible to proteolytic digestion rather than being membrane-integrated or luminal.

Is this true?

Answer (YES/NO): YES